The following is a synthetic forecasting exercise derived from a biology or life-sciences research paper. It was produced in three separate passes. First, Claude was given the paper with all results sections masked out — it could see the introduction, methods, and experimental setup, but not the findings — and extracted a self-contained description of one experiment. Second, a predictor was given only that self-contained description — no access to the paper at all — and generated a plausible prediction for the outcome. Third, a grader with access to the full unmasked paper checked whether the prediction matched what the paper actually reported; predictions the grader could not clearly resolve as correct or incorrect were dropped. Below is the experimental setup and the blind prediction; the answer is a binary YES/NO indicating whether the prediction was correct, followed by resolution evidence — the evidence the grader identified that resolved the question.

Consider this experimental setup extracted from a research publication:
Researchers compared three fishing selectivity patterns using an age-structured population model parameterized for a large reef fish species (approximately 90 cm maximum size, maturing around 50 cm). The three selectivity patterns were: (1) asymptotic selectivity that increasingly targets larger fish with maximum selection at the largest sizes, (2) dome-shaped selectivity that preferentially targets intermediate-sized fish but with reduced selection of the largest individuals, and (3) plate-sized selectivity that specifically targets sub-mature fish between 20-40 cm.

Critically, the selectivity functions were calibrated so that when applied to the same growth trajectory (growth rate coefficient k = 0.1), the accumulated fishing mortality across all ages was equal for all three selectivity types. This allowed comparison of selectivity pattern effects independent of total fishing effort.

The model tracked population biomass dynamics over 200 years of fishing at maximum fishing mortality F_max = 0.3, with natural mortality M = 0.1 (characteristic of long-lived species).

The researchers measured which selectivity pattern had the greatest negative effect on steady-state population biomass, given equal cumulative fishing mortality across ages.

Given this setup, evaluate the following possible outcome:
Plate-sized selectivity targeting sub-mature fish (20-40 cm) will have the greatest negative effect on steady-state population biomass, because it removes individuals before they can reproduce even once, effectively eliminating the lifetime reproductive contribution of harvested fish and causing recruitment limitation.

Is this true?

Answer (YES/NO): YES